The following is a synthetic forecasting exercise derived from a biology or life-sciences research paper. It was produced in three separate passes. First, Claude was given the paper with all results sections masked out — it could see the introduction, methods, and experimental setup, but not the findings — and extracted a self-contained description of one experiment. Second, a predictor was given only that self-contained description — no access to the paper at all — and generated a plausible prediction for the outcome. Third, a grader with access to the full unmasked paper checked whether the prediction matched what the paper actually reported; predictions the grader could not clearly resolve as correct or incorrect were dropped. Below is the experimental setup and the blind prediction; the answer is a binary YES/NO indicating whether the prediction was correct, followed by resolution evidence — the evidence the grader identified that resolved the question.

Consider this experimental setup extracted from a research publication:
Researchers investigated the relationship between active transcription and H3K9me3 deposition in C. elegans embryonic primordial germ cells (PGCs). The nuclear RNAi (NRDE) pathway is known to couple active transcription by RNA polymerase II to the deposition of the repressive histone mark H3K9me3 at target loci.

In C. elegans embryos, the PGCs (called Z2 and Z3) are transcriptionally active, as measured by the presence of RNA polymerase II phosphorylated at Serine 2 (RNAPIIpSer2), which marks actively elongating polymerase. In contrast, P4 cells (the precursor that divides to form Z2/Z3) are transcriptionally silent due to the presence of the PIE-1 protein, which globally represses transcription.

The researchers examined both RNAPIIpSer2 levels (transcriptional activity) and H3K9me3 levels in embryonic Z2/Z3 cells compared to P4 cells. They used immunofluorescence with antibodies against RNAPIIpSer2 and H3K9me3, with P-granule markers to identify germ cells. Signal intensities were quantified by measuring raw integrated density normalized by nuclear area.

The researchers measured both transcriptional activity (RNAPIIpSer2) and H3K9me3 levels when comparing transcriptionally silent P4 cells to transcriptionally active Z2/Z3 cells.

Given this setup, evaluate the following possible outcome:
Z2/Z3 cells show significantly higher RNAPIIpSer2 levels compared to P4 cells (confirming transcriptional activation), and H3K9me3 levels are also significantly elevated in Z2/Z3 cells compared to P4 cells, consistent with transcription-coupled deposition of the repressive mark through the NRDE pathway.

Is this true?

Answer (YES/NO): YES